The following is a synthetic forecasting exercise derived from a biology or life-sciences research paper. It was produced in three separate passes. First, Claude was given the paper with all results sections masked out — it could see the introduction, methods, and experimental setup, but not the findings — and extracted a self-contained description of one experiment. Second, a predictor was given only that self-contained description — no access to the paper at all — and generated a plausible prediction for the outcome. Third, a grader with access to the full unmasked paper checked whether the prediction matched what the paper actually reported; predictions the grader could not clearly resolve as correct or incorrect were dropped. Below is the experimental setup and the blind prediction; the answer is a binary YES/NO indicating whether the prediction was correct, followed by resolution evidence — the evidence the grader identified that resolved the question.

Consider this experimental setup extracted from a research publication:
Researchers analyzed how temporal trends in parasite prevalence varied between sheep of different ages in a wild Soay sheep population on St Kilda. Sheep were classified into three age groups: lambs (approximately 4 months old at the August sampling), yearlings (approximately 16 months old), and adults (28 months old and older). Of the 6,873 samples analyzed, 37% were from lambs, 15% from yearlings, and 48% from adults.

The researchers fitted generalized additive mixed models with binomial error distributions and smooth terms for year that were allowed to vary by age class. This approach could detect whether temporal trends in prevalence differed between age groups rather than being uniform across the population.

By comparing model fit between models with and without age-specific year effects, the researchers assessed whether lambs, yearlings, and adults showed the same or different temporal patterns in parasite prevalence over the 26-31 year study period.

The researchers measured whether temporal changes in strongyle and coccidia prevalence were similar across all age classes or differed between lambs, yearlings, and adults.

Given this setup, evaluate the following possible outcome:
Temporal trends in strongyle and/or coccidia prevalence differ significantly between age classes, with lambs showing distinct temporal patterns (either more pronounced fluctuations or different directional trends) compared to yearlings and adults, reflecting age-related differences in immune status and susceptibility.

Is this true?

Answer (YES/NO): NO